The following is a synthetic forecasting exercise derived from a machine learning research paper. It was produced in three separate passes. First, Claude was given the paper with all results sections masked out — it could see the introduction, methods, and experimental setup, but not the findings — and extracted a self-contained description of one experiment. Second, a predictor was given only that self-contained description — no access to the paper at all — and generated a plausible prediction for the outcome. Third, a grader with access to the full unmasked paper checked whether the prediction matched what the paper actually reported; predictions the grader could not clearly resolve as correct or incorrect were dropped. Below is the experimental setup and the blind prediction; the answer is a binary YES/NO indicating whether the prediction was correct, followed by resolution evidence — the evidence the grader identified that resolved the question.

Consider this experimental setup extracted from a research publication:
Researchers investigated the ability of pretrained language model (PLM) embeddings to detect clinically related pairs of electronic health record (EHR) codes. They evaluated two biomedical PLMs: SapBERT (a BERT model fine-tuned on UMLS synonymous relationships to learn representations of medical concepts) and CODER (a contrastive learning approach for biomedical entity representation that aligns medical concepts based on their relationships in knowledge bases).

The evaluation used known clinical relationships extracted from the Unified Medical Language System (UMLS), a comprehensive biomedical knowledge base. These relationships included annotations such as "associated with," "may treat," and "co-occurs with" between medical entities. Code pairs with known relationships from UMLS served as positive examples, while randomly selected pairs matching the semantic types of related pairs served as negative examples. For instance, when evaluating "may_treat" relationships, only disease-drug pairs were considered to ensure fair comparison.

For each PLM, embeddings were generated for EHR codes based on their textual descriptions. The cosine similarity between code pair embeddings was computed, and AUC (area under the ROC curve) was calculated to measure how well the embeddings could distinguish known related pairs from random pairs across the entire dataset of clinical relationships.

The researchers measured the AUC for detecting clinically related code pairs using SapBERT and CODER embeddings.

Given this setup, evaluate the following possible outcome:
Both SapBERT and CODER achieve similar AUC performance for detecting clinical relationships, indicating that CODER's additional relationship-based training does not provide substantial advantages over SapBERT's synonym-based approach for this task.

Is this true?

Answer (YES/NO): NO